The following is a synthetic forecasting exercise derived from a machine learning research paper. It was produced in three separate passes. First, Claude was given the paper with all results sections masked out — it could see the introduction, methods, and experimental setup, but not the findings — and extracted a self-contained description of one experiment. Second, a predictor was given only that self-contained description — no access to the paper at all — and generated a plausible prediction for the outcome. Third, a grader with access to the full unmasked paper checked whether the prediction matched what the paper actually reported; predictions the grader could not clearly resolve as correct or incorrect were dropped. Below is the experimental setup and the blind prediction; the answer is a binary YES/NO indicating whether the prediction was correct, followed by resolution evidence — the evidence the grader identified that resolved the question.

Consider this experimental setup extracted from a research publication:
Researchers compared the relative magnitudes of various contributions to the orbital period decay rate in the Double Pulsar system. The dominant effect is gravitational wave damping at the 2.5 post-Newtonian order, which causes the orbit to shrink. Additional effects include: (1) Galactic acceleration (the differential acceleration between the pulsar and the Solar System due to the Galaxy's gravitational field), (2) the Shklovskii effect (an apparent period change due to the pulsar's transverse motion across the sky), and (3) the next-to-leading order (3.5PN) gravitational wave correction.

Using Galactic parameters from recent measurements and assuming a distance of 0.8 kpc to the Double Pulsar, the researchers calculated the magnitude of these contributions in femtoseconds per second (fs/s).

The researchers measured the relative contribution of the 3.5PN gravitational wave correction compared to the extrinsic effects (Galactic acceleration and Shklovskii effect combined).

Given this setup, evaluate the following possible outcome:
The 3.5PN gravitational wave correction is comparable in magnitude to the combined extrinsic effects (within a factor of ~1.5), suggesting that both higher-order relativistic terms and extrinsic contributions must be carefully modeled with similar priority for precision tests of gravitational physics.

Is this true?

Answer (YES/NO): NO